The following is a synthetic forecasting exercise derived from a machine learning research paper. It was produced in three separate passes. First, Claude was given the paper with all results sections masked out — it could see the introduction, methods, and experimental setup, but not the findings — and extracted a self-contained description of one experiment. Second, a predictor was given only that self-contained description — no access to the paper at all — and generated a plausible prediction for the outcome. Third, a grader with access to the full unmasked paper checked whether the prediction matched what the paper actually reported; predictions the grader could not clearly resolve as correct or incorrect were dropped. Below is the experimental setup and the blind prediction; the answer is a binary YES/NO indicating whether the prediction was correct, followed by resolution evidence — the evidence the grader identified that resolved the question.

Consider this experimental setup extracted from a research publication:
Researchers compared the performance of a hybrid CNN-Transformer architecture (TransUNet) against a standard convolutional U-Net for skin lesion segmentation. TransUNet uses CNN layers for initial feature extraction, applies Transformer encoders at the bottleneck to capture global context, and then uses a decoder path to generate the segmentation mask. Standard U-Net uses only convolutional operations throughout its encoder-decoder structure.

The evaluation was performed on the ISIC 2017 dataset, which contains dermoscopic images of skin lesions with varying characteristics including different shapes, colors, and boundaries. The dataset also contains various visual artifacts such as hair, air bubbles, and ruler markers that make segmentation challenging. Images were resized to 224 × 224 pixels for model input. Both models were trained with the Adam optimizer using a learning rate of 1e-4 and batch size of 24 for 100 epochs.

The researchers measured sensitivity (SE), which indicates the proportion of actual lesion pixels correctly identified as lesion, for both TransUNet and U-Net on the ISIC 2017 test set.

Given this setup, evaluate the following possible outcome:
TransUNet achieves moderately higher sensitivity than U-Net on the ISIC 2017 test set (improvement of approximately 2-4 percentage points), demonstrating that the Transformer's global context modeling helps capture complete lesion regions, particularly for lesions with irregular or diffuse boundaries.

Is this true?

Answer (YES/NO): NO